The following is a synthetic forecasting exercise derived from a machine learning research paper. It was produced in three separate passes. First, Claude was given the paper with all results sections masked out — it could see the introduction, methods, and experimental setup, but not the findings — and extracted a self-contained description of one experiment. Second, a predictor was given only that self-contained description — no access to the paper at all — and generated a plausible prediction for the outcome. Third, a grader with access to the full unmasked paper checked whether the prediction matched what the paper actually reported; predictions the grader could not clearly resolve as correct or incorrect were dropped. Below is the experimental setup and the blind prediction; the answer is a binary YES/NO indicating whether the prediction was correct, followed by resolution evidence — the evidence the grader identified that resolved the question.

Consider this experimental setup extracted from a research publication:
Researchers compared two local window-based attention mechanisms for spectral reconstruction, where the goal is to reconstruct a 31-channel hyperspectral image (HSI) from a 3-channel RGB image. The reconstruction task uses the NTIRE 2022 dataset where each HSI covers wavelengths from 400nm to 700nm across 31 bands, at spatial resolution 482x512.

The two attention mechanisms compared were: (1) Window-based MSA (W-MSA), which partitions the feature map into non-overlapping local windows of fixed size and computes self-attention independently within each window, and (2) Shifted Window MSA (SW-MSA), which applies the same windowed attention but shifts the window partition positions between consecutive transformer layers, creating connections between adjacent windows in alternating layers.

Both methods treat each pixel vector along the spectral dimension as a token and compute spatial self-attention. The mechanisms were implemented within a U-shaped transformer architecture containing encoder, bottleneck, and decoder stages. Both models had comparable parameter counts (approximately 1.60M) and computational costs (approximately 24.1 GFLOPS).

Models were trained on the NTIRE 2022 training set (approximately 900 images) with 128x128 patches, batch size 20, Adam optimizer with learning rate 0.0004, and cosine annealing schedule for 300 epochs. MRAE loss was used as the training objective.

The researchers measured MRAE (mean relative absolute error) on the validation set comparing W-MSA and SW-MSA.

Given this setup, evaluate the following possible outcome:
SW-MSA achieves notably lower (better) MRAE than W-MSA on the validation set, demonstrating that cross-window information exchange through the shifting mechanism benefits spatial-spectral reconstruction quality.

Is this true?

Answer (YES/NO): NO